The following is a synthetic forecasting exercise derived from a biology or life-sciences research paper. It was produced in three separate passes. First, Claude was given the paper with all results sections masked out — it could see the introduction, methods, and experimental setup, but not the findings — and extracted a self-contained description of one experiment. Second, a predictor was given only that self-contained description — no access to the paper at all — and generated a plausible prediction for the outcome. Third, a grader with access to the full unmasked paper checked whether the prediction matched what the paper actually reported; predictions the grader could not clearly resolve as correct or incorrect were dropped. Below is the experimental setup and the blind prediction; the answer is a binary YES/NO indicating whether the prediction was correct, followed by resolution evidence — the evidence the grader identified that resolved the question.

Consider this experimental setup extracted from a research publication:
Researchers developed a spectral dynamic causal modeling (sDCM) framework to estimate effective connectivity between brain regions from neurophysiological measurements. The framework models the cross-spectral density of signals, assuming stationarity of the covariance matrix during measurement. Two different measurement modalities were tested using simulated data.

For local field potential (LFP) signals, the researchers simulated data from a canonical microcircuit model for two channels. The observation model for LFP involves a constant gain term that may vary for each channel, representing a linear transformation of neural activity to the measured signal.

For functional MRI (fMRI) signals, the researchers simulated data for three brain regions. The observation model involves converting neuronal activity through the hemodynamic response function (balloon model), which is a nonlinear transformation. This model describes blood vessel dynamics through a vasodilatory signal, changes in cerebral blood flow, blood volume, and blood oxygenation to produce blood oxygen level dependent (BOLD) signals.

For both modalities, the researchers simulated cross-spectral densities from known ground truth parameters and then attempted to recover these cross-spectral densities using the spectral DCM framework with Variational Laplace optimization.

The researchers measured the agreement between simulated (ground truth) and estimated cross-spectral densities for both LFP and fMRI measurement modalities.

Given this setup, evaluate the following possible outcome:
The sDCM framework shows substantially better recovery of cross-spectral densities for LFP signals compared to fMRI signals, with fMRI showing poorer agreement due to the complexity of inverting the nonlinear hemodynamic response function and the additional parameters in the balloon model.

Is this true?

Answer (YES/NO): YES